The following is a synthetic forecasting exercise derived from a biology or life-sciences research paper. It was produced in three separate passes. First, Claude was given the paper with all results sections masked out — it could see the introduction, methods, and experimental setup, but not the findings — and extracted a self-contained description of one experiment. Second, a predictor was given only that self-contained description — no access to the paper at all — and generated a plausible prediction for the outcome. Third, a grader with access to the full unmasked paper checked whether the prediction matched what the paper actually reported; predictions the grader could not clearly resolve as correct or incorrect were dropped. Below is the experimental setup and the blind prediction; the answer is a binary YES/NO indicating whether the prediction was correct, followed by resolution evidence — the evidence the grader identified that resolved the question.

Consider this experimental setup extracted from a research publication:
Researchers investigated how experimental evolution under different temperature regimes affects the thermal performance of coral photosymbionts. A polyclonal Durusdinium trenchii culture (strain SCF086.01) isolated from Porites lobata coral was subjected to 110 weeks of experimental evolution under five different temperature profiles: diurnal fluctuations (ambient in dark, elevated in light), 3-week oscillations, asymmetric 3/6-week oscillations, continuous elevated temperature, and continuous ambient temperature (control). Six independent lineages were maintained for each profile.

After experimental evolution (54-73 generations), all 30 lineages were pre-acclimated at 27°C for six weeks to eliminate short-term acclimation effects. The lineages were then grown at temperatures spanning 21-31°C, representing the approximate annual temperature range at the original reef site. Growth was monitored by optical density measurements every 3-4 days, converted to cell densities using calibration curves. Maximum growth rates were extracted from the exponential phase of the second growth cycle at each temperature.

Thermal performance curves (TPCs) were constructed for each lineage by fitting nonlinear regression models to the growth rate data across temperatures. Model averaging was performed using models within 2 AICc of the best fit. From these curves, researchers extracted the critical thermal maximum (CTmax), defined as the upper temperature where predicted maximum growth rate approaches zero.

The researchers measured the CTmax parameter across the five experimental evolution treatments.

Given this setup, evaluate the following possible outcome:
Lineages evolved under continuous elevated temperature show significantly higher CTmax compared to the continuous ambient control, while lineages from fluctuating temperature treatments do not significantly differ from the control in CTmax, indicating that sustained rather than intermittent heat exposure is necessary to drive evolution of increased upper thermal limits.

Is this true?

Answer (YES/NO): NO